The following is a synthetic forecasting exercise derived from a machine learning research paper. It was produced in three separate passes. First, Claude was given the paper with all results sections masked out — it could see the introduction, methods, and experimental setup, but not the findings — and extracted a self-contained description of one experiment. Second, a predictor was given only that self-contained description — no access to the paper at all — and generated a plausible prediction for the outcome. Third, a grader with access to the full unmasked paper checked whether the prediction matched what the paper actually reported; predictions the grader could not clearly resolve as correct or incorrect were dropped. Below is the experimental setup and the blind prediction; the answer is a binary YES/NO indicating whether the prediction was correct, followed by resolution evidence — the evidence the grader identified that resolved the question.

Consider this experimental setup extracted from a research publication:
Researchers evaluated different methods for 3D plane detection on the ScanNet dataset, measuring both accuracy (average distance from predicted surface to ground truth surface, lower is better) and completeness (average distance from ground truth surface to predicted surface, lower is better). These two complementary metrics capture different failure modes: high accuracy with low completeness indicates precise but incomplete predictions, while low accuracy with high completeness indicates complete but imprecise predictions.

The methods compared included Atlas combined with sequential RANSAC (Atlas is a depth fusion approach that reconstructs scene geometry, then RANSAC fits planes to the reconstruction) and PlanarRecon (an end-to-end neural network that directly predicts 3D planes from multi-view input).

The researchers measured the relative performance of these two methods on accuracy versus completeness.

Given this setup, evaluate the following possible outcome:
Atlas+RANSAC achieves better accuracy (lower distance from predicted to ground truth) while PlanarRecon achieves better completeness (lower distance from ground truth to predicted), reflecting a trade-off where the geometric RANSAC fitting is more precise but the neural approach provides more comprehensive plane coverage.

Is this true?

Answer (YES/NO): YES